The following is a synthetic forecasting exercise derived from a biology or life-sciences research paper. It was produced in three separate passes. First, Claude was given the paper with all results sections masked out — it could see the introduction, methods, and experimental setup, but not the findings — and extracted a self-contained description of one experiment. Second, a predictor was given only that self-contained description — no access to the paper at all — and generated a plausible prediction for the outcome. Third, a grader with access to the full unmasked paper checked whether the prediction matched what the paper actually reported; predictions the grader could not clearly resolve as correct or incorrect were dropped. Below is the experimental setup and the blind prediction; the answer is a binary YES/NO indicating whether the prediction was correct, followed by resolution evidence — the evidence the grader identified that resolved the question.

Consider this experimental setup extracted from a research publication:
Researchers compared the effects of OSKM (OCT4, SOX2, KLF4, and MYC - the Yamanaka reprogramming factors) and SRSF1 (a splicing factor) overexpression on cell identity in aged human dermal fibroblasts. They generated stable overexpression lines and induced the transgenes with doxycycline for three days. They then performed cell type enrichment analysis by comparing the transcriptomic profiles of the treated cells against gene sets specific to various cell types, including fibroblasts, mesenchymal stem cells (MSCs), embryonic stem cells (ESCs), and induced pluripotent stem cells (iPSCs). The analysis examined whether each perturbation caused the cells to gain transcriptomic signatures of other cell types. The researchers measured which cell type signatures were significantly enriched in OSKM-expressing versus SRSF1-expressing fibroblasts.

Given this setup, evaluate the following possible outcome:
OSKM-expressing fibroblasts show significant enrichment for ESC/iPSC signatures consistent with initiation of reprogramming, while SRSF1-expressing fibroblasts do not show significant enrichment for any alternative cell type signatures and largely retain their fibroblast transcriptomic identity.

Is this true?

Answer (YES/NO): NO